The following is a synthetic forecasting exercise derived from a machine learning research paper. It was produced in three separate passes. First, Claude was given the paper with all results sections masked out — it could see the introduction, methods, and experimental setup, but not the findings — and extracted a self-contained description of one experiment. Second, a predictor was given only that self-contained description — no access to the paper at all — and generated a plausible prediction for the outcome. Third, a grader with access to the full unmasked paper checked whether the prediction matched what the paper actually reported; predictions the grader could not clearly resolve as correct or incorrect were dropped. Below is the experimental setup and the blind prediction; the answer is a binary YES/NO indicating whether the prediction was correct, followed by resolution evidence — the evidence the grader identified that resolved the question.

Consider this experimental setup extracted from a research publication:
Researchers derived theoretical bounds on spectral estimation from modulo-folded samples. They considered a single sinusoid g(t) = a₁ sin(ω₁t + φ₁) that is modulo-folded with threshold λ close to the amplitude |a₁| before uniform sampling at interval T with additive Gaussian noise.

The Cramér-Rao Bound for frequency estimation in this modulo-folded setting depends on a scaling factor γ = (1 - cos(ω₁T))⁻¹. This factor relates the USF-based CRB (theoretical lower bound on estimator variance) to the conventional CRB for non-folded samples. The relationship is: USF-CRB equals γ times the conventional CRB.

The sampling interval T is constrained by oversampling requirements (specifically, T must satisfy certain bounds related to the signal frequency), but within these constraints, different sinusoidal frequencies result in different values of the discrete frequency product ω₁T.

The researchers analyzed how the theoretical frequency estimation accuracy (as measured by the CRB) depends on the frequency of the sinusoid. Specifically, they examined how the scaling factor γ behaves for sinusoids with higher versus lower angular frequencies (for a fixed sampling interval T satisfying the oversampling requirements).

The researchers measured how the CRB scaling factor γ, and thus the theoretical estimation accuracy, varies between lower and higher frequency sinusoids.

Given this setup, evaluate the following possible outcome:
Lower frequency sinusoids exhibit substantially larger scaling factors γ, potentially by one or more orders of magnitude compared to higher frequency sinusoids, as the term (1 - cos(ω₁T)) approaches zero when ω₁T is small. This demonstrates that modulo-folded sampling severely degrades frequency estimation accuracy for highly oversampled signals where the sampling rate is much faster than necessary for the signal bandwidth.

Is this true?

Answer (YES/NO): YES